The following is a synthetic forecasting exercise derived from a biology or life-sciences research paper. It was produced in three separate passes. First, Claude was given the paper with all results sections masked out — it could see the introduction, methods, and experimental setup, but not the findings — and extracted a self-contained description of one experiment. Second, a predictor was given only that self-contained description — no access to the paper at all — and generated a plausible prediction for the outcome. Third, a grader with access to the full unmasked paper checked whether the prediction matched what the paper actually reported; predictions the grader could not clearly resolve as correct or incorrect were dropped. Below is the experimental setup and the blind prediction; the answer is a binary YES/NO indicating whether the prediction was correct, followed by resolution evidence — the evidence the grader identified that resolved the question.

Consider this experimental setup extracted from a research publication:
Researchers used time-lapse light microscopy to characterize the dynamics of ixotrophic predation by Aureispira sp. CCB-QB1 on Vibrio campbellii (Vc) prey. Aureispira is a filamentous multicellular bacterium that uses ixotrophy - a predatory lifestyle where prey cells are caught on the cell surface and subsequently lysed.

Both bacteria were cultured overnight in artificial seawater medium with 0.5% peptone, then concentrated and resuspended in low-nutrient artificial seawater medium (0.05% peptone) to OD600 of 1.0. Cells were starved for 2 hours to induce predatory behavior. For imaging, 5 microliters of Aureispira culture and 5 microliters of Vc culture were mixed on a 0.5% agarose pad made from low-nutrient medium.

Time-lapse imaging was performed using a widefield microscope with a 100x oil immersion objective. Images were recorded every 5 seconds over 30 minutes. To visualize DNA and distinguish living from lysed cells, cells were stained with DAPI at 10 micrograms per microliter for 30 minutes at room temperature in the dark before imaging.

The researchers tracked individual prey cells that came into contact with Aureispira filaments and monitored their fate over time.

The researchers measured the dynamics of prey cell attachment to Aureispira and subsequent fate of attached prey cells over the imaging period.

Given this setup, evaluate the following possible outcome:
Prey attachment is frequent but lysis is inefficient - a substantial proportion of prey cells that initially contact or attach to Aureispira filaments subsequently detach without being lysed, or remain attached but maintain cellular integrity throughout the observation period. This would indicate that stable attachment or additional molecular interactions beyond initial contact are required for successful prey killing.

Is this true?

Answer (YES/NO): NO